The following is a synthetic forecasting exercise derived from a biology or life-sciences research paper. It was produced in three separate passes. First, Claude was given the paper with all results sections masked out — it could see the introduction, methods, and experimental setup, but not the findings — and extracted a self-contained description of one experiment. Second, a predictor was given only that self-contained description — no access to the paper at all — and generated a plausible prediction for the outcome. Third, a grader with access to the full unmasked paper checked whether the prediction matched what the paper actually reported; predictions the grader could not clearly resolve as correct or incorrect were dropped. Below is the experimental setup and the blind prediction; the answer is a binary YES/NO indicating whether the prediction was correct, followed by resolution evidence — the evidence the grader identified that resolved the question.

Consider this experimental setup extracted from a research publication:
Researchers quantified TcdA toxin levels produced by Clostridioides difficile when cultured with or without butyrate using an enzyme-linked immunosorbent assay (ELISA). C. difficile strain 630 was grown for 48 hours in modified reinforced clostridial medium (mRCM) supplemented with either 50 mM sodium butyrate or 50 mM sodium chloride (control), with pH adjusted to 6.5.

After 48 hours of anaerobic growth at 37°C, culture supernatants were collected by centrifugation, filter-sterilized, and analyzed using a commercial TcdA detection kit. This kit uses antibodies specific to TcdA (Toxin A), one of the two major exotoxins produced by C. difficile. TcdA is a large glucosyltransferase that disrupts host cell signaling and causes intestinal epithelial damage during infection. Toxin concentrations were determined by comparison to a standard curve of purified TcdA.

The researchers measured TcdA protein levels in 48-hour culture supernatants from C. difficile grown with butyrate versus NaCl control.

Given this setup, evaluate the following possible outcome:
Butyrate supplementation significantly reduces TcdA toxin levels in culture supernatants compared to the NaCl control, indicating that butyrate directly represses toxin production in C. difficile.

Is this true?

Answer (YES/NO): NO